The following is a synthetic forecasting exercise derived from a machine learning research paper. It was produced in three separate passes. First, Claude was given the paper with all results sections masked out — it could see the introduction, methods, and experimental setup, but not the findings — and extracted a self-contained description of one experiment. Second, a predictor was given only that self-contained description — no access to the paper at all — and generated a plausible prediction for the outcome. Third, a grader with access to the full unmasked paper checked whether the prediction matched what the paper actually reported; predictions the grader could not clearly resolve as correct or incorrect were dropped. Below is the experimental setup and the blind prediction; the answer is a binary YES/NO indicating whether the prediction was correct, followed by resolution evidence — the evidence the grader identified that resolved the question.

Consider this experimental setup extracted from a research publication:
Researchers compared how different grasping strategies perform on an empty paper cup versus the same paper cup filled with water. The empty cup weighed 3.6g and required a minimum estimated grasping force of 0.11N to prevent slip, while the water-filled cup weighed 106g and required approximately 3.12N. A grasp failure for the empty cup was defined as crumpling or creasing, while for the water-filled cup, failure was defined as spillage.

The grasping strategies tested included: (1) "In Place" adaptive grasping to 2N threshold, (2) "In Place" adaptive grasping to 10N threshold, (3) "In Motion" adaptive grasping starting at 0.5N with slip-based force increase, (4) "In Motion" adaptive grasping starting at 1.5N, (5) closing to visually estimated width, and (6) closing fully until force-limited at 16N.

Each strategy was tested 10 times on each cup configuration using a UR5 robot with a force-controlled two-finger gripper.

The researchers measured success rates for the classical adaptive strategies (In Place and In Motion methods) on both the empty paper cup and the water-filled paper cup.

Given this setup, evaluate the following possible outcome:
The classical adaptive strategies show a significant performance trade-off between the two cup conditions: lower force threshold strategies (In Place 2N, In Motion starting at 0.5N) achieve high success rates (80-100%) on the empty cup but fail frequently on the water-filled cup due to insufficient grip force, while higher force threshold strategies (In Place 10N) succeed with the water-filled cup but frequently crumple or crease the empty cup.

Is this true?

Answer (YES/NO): NO